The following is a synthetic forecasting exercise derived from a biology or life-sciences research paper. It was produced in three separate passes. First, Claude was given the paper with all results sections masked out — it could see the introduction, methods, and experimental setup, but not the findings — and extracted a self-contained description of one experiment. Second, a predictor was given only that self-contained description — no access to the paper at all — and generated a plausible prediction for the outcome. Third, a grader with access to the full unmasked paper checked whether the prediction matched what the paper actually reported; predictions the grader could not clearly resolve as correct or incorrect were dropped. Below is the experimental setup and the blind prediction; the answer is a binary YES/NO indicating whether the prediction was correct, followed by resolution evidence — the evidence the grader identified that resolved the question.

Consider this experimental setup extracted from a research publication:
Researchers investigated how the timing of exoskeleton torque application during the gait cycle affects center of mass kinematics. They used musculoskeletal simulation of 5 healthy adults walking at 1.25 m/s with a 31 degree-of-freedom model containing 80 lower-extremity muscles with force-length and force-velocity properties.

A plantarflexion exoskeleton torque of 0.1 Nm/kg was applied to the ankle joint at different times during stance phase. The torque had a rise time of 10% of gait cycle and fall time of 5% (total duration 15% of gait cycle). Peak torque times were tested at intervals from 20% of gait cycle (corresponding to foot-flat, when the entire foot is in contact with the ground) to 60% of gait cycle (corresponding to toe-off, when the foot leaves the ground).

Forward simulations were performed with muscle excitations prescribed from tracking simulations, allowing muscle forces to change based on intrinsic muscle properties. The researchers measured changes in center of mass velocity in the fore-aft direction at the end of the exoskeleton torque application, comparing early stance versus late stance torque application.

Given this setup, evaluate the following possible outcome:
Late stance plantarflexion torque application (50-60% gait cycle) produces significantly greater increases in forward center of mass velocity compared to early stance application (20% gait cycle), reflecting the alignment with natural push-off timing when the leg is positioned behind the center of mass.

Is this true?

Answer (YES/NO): NO